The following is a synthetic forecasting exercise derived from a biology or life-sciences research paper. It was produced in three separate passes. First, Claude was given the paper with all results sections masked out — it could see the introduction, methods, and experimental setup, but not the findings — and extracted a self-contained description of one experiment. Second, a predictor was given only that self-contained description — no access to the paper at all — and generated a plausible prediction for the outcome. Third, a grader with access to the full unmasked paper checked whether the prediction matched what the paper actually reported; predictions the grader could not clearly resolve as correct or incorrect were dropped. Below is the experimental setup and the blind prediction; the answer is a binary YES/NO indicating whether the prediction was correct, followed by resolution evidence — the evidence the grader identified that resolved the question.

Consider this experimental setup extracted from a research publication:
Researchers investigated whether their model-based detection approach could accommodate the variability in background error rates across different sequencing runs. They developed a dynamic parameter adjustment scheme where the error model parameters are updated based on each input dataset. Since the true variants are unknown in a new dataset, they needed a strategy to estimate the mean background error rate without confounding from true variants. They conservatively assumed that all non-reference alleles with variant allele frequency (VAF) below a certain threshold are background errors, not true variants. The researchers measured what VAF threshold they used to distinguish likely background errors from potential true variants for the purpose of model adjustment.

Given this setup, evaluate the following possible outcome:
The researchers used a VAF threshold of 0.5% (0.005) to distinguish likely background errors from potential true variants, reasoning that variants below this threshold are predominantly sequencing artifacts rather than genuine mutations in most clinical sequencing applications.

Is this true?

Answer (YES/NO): NO